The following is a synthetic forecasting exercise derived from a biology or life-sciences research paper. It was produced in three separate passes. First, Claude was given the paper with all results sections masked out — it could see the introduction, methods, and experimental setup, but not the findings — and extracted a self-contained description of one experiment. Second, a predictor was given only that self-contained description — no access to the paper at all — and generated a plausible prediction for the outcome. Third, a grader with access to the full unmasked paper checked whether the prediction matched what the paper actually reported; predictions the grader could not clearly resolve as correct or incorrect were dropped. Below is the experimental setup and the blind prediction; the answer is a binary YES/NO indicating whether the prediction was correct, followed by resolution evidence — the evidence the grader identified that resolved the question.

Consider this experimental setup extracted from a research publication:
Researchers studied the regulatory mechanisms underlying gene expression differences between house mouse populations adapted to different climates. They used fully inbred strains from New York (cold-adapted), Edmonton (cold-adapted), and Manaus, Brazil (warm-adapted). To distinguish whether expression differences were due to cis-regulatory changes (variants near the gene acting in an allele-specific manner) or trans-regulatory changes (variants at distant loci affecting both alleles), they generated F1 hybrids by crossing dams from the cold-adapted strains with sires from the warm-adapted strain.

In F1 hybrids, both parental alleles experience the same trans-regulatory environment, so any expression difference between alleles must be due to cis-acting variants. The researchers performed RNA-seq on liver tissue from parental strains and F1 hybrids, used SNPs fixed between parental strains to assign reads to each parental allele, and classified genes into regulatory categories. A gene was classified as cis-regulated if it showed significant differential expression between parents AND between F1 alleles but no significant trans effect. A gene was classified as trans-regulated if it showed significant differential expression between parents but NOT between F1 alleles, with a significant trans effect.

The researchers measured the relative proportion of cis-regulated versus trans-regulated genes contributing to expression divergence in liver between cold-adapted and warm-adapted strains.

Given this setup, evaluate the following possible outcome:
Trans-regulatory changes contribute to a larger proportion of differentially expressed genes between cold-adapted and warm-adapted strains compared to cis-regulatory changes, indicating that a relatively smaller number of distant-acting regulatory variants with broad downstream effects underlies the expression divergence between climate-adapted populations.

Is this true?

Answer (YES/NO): NO